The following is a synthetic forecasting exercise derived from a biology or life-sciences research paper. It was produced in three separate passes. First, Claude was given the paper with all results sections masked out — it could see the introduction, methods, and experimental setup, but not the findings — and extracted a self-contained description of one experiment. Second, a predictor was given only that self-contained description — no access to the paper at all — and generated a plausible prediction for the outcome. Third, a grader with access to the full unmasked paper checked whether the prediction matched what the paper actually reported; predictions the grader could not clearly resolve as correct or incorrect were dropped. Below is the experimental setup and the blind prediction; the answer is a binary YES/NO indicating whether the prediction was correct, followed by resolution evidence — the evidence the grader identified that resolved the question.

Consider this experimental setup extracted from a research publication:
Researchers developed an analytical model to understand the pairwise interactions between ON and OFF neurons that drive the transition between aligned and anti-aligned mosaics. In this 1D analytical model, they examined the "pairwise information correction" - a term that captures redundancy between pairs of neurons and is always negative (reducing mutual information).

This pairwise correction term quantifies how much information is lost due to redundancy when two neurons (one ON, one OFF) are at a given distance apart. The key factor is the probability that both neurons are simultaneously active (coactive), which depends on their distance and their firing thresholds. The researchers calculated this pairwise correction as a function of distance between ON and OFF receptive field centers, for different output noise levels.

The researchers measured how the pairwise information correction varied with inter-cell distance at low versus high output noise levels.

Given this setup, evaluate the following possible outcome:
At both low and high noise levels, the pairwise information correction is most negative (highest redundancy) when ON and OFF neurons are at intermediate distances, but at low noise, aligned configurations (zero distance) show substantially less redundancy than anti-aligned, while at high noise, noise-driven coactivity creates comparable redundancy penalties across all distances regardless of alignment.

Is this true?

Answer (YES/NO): NO